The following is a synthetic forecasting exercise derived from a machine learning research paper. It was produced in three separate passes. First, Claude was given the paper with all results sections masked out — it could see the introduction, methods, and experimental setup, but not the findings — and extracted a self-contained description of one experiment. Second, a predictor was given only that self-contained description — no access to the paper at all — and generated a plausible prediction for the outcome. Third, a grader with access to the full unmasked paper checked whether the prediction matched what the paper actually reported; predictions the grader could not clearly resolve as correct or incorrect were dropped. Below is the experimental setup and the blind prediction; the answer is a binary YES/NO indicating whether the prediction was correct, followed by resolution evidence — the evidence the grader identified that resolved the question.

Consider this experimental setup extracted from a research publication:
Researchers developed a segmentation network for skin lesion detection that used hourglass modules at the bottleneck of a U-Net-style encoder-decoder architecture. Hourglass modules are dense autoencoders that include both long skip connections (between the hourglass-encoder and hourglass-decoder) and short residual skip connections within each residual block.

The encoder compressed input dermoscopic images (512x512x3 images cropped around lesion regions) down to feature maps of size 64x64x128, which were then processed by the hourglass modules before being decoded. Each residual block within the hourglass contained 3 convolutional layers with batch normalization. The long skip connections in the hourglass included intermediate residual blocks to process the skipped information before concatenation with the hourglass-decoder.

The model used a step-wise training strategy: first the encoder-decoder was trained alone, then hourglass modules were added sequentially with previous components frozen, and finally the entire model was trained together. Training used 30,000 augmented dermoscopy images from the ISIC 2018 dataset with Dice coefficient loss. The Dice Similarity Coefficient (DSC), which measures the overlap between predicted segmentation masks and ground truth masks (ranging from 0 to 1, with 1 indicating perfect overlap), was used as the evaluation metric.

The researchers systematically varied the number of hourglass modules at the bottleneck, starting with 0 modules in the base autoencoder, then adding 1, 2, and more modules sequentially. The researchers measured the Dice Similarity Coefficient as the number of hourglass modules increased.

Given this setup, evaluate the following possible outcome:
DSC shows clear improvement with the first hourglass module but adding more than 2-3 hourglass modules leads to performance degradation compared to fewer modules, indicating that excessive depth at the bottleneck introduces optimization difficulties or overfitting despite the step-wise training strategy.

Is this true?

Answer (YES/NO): YES